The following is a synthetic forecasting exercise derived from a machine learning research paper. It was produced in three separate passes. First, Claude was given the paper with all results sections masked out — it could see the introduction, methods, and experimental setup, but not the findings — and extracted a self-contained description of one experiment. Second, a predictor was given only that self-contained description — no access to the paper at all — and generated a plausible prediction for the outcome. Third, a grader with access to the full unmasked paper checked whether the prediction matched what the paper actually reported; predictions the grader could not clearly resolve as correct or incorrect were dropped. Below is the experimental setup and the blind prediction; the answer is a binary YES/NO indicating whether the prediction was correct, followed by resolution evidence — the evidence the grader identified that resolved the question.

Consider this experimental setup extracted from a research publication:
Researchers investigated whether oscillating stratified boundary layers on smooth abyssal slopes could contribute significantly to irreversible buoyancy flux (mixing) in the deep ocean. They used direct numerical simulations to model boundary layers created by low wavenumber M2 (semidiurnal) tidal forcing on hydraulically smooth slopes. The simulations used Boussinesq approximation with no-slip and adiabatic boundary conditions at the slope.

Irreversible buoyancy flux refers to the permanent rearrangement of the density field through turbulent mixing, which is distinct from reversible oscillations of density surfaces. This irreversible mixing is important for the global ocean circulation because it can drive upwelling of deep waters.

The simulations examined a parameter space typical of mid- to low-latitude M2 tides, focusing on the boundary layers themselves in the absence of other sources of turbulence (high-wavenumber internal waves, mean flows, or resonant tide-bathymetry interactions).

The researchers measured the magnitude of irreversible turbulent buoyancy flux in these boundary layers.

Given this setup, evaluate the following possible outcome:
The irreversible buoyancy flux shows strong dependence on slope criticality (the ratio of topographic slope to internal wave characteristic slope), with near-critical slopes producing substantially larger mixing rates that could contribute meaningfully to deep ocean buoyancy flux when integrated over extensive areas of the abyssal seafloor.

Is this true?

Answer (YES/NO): NO